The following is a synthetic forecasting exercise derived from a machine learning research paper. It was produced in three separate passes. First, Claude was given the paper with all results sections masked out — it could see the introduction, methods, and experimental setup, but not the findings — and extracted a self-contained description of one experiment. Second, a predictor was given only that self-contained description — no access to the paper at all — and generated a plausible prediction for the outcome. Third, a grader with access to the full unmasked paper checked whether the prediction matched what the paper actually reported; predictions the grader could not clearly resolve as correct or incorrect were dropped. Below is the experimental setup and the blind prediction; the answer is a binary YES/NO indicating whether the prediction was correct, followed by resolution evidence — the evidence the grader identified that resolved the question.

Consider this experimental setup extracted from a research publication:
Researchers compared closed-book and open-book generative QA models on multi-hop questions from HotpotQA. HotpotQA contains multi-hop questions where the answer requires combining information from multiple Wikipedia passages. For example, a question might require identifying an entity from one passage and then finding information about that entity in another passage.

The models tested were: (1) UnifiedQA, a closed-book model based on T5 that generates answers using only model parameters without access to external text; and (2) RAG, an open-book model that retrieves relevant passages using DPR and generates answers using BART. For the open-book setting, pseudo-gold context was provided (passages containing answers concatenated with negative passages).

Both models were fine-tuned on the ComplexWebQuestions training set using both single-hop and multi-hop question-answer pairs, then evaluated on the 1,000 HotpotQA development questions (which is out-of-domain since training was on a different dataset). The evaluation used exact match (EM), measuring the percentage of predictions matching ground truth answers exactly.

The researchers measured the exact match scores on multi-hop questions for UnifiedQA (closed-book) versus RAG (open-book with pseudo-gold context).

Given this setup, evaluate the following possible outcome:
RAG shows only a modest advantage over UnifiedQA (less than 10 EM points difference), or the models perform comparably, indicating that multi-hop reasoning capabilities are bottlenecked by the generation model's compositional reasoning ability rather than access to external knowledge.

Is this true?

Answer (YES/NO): YES